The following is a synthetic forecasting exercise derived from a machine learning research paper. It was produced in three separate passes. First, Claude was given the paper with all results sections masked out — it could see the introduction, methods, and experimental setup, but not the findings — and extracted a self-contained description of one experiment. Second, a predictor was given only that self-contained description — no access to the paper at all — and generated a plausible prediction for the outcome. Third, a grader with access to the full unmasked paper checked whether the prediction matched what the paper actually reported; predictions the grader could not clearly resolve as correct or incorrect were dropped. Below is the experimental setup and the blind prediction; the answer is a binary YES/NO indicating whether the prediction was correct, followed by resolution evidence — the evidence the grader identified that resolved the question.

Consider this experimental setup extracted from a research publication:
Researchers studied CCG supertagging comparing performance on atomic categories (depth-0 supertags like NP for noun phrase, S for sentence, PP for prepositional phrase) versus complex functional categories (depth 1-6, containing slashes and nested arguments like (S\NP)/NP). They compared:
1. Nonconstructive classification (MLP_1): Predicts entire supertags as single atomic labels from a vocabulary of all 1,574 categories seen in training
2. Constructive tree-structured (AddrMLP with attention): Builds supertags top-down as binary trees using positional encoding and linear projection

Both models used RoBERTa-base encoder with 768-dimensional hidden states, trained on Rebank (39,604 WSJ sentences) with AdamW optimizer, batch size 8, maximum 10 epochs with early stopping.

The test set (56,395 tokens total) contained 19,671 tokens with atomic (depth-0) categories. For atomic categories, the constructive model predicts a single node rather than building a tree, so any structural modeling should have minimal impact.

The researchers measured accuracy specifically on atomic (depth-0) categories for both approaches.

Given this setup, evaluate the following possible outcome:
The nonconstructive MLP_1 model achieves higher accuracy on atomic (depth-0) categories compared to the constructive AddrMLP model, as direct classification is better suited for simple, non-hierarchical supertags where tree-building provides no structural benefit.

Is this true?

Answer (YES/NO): NO